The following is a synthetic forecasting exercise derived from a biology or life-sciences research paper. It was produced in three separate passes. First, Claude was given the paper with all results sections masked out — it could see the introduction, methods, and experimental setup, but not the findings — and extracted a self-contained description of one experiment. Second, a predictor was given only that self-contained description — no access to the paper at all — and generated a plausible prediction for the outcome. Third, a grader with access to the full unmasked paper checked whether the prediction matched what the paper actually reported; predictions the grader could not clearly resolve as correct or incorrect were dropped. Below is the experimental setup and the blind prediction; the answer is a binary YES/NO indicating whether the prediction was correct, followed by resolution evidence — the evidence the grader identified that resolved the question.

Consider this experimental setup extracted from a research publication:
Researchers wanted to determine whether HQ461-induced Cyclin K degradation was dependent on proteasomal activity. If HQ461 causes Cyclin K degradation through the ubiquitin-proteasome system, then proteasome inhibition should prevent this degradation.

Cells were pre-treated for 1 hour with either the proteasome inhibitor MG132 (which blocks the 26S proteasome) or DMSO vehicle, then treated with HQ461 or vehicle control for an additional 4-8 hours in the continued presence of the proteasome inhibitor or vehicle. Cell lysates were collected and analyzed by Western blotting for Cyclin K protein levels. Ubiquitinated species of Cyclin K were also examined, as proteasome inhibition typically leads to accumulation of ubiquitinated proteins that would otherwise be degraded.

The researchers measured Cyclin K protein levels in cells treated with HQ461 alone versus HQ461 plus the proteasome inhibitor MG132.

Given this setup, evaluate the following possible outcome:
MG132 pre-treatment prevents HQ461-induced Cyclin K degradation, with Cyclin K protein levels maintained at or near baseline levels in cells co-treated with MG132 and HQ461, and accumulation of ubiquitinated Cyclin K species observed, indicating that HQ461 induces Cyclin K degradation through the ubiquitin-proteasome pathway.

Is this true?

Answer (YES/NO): YES